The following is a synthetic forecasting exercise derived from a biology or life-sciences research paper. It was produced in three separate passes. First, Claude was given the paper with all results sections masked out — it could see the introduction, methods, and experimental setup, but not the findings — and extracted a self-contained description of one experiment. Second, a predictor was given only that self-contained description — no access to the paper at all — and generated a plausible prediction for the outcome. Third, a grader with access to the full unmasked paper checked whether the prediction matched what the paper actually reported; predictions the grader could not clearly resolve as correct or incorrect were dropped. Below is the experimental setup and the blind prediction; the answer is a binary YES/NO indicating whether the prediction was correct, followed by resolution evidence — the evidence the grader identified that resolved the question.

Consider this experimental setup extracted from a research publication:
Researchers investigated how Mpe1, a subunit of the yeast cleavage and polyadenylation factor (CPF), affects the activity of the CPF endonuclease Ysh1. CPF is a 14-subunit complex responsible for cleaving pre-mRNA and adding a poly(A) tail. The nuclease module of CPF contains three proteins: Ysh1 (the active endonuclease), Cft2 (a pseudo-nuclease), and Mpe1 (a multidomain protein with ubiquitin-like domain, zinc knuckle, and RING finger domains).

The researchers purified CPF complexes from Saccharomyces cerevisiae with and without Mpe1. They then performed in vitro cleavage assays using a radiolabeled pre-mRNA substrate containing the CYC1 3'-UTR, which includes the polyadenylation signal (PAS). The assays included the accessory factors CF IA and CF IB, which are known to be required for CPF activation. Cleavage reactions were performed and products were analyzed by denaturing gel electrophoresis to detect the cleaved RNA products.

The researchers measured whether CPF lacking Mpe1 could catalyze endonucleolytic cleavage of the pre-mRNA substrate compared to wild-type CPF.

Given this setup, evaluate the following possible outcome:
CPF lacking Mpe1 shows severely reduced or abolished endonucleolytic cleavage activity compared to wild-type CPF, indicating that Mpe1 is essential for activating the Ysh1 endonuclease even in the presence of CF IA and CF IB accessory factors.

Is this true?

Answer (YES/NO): NO